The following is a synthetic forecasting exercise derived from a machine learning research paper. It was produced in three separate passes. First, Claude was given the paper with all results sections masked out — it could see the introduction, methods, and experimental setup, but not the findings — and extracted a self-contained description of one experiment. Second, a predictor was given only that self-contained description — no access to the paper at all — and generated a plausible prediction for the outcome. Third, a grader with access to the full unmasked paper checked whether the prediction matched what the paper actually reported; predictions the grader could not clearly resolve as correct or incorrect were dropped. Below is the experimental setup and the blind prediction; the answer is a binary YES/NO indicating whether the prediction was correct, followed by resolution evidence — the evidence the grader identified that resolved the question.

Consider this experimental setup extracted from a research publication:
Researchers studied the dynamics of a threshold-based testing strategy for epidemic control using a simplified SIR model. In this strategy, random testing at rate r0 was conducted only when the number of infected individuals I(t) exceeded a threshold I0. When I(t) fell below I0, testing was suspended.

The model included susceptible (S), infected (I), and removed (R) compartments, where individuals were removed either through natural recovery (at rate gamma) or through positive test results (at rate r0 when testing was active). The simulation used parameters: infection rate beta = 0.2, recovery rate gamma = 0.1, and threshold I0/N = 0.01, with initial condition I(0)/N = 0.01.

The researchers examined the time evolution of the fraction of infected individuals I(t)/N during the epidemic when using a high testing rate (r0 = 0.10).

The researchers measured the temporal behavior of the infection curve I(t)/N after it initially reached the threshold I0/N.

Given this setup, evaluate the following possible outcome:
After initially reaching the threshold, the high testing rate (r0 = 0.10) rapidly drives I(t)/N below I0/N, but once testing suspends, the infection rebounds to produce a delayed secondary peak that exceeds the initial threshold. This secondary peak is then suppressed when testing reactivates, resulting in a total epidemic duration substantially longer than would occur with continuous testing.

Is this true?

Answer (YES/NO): NO